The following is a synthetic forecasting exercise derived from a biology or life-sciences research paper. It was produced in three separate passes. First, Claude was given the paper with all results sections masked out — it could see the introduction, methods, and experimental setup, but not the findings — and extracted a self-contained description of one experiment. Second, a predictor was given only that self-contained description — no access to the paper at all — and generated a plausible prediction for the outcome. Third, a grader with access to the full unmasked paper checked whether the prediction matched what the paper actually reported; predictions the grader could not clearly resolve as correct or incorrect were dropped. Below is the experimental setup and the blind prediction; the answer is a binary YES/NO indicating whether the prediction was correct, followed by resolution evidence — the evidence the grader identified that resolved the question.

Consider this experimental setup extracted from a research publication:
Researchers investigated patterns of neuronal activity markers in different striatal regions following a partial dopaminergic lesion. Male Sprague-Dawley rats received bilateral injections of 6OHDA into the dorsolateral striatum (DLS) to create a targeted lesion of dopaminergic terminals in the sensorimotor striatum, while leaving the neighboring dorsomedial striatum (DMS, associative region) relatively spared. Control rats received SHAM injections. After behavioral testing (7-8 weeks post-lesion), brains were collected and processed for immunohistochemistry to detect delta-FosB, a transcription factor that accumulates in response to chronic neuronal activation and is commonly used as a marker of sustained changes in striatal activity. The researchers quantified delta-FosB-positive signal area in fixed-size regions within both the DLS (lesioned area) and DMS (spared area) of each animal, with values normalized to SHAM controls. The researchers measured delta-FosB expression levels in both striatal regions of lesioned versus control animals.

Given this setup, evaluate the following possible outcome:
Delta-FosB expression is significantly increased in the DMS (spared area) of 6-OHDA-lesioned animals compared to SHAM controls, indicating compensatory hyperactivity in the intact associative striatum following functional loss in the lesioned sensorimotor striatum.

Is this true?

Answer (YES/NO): NO